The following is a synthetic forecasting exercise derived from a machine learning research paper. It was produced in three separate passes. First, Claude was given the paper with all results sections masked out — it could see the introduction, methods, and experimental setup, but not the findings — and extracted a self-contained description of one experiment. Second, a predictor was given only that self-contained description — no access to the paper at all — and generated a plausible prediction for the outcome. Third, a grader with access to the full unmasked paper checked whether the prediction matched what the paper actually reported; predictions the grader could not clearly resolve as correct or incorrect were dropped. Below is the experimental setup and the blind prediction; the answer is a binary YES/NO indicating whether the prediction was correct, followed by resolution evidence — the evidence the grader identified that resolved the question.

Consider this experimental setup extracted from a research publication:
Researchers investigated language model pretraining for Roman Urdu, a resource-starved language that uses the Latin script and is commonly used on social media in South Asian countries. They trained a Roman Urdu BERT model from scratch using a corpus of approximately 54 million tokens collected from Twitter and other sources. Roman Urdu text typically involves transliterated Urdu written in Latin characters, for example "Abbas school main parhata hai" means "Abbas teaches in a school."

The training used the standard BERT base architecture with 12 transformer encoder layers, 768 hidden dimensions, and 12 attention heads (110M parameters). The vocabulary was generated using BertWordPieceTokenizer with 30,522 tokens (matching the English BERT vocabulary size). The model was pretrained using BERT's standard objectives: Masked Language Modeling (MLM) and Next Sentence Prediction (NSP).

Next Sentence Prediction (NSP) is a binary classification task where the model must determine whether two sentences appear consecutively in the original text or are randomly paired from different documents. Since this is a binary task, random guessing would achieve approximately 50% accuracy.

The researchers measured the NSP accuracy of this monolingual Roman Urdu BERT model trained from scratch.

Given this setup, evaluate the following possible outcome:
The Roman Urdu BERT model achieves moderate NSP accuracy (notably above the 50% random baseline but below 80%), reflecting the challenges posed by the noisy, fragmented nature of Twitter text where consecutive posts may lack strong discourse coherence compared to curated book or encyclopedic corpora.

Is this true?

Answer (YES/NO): NO